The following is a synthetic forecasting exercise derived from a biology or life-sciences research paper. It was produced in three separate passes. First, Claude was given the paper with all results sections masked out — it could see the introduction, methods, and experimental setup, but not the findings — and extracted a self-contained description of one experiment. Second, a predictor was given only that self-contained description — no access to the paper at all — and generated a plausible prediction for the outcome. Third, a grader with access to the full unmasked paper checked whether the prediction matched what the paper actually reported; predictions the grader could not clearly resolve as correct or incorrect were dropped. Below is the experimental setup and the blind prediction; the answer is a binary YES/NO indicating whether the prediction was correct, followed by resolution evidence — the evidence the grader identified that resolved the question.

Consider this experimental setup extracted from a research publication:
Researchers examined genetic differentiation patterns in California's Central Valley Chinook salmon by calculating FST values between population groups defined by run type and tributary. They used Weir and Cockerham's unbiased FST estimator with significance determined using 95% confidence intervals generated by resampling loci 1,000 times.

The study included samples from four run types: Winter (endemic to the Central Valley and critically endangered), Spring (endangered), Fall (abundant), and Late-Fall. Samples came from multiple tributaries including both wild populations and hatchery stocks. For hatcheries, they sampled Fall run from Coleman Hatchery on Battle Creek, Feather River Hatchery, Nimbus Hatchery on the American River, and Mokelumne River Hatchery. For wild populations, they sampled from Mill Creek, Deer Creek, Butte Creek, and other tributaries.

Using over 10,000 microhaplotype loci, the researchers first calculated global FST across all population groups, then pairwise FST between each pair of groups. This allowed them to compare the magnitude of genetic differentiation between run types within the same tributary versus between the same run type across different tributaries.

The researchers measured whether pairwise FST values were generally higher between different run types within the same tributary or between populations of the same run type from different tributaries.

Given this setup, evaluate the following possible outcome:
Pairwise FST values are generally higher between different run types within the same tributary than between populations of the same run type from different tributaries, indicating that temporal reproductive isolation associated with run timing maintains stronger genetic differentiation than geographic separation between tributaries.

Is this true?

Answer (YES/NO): YES